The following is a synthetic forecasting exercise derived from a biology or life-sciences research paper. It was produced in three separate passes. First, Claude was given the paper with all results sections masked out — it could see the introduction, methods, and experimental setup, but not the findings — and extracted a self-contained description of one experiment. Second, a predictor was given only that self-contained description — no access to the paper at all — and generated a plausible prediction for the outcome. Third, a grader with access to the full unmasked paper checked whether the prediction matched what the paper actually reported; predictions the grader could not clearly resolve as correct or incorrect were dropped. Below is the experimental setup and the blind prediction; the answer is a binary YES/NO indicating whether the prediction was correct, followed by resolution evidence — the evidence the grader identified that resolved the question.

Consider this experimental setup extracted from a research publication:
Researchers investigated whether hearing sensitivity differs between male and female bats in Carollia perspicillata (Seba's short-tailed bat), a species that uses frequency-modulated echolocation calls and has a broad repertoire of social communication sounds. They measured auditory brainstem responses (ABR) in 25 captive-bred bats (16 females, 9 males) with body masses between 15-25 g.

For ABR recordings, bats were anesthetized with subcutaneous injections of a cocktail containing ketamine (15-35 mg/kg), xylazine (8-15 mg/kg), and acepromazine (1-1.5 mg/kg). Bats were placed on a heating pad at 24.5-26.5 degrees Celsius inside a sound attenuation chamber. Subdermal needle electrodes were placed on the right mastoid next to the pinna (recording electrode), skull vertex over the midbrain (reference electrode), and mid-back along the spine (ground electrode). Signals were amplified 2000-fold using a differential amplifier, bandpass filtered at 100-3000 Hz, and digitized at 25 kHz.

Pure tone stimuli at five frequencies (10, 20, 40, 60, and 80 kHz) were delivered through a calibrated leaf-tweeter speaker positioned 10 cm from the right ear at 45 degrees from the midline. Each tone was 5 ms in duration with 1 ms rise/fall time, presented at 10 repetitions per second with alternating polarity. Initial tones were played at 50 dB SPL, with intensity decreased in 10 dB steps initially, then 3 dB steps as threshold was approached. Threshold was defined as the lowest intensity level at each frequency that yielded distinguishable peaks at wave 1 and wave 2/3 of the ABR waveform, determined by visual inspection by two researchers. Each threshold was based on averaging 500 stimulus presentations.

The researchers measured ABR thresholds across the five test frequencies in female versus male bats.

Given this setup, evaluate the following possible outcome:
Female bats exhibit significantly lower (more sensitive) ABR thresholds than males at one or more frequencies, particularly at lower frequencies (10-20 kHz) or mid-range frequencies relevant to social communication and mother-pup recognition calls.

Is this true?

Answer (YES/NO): NO